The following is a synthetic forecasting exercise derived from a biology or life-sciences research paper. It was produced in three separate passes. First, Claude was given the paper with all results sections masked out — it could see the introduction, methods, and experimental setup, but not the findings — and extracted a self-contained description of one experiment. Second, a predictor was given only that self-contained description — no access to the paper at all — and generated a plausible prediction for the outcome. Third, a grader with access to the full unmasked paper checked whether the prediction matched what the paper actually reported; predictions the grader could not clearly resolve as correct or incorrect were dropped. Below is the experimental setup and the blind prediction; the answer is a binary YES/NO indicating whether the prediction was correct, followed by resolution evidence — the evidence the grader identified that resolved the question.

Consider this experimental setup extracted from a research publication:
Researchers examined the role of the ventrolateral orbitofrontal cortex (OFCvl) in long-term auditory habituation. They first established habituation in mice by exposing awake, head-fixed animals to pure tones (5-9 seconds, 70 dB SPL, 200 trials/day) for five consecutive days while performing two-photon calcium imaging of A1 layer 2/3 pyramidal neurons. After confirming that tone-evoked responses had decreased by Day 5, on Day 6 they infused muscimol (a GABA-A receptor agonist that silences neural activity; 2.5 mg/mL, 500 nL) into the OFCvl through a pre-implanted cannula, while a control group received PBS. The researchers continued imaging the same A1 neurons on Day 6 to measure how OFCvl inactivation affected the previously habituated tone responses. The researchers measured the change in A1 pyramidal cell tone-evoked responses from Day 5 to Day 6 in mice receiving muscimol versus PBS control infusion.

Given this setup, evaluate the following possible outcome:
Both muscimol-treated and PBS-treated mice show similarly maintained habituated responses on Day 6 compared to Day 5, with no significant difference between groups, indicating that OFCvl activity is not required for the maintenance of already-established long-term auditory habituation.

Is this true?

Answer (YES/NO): NO